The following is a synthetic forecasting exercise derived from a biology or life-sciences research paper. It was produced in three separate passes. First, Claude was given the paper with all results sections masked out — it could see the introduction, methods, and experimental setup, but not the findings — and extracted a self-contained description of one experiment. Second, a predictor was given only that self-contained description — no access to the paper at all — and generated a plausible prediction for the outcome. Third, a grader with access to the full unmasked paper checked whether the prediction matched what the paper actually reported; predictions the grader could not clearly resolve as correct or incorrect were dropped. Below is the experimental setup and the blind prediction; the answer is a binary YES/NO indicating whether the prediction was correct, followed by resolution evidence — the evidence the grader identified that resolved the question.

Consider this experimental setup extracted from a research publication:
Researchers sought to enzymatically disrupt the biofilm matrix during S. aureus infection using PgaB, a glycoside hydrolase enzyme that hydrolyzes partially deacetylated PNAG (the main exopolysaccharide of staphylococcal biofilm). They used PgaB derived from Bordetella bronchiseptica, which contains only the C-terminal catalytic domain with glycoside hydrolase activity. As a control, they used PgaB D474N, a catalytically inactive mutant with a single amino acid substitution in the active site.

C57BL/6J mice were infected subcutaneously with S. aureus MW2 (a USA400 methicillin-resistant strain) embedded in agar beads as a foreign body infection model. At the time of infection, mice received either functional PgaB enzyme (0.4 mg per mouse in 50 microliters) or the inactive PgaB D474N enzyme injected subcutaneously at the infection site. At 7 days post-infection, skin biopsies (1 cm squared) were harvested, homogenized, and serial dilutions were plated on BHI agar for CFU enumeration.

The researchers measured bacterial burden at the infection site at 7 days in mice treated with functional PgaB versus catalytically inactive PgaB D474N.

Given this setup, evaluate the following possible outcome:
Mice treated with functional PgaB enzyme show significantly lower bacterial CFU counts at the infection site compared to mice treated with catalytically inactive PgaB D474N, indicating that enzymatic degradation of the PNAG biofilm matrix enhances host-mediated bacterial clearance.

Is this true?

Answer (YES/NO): YES